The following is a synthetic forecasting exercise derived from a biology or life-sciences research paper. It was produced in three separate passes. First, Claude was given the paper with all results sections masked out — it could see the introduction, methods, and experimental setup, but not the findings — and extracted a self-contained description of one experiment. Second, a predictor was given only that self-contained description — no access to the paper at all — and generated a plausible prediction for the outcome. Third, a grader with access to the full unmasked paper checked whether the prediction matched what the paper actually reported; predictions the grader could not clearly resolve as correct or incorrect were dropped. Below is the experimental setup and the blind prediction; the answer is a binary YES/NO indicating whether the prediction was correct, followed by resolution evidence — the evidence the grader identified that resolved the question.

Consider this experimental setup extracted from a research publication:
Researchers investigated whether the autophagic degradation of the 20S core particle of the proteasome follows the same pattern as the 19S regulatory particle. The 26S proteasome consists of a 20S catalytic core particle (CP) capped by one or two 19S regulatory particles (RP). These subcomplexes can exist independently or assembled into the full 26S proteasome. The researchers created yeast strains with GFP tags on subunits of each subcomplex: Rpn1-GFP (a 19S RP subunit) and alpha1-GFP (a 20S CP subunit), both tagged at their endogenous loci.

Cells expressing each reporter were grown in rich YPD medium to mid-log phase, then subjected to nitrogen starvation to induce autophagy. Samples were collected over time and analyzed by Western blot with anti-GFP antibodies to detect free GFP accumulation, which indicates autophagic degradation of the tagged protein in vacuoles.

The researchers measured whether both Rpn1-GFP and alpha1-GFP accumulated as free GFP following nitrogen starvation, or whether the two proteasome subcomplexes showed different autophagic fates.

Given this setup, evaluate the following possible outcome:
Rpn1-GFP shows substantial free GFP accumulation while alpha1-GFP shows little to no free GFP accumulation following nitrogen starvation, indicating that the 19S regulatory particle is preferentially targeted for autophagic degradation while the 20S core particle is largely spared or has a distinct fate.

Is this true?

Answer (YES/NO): NO